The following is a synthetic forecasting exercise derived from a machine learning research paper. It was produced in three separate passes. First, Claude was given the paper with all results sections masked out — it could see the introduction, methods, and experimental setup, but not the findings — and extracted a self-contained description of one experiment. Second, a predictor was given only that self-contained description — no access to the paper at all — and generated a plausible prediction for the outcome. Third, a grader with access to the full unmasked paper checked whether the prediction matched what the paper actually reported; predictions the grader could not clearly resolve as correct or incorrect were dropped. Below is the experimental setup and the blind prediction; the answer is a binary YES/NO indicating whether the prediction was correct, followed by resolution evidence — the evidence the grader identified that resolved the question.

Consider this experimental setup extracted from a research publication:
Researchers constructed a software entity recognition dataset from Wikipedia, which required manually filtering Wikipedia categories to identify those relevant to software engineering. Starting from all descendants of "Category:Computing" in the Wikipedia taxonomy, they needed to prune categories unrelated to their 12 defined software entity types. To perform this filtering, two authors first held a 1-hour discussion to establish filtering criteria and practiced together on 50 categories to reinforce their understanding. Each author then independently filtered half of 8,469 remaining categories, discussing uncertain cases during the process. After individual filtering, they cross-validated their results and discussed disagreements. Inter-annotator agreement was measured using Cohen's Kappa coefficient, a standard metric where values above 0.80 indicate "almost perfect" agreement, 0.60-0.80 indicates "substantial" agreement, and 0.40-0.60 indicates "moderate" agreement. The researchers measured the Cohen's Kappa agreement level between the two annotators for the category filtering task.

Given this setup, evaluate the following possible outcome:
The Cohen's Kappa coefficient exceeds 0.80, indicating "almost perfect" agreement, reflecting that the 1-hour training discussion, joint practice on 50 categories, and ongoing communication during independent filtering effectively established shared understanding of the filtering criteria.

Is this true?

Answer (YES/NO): NO